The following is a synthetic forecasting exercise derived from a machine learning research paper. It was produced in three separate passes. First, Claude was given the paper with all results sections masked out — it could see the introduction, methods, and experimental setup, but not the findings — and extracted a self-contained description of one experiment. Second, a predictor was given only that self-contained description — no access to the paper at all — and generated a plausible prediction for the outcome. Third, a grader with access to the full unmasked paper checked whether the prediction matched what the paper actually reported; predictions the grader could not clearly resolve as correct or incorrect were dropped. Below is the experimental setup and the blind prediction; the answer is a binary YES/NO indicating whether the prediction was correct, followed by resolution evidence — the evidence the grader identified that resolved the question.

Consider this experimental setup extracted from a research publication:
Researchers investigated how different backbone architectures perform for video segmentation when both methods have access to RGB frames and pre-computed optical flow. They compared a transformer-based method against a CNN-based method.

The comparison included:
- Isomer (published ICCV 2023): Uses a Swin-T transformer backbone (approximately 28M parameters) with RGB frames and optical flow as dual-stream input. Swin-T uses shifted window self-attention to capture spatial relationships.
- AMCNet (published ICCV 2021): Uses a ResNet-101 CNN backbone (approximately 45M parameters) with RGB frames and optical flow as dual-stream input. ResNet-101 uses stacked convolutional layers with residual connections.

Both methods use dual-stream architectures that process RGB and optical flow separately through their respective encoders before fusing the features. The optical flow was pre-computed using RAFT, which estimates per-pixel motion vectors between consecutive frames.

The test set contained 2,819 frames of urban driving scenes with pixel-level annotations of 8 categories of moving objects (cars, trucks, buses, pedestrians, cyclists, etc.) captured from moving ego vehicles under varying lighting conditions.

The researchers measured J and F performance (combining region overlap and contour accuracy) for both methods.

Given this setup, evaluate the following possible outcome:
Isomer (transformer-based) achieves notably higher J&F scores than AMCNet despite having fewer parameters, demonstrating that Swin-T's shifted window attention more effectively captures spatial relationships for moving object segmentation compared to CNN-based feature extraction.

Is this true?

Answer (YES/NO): NO